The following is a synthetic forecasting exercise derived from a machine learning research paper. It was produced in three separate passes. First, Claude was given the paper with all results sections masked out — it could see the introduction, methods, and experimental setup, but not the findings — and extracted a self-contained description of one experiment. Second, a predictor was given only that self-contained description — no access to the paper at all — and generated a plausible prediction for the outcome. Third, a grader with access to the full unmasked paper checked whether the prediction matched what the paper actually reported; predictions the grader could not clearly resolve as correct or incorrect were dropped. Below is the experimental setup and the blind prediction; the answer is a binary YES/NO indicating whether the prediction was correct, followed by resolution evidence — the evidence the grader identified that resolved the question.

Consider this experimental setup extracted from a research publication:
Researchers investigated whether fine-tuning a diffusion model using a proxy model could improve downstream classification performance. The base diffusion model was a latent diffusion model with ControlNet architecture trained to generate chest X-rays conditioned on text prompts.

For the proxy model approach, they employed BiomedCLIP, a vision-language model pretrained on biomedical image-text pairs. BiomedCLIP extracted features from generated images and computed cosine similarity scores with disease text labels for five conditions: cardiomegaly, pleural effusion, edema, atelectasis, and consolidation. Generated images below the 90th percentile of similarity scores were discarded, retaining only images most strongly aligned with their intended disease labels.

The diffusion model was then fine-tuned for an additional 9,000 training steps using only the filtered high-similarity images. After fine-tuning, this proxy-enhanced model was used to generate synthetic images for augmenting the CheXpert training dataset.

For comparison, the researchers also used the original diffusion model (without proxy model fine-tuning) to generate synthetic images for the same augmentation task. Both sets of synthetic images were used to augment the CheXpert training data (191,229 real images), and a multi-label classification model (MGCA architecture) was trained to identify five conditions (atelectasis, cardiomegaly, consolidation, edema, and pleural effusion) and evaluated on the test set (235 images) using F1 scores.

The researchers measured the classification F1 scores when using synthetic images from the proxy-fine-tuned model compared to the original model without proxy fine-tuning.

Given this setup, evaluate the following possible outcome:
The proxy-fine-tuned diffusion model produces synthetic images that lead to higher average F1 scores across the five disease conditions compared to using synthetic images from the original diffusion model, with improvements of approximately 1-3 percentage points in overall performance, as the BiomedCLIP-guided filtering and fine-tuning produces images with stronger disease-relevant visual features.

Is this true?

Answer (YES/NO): NO